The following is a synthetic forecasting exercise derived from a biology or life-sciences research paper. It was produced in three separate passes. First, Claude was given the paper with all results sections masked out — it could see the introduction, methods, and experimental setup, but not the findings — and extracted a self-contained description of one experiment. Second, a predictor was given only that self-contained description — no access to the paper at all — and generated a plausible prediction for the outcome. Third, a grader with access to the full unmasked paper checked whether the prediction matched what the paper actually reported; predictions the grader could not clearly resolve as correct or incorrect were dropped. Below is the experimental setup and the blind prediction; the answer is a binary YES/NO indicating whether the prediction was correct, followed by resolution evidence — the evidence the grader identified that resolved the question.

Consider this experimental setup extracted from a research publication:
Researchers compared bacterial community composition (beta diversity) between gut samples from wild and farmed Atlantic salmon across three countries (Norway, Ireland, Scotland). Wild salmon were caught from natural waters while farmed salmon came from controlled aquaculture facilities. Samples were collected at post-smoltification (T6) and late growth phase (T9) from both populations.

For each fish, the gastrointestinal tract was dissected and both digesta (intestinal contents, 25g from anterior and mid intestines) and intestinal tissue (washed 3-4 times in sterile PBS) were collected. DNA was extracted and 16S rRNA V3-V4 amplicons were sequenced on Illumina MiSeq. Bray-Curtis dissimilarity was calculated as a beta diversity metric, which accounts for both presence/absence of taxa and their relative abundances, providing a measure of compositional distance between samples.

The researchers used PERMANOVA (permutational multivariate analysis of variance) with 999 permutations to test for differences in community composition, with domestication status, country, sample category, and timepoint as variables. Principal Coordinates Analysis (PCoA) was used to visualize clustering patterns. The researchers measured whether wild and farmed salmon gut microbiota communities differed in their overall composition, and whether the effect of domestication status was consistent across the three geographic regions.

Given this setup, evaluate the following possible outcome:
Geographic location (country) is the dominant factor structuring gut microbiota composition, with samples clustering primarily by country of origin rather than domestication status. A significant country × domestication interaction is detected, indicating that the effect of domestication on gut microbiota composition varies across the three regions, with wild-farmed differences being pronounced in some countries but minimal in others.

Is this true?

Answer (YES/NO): NO